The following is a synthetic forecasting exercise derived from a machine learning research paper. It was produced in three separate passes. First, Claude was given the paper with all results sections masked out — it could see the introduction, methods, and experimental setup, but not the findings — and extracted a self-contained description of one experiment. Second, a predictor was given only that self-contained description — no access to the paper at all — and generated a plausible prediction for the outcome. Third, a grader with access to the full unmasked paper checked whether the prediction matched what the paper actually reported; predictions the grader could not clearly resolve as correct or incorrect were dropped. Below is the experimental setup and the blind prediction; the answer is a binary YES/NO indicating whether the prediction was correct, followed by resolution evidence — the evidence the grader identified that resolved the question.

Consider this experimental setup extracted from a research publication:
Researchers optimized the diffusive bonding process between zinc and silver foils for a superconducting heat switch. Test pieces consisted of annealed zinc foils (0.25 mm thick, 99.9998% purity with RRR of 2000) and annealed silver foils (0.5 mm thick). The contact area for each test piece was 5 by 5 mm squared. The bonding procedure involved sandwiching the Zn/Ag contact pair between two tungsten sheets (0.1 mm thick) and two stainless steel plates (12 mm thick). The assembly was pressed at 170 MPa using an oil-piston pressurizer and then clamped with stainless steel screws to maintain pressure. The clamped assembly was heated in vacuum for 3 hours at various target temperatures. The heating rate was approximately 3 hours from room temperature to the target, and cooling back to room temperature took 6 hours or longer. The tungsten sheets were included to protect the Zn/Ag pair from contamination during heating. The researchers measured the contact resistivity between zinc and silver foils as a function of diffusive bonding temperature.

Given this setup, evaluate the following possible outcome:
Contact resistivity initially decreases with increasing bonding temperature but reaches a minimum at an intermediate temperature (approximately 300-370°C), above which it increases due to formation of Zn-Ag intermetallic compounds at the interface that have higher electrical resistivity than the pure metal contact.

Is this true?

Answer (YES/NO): NO